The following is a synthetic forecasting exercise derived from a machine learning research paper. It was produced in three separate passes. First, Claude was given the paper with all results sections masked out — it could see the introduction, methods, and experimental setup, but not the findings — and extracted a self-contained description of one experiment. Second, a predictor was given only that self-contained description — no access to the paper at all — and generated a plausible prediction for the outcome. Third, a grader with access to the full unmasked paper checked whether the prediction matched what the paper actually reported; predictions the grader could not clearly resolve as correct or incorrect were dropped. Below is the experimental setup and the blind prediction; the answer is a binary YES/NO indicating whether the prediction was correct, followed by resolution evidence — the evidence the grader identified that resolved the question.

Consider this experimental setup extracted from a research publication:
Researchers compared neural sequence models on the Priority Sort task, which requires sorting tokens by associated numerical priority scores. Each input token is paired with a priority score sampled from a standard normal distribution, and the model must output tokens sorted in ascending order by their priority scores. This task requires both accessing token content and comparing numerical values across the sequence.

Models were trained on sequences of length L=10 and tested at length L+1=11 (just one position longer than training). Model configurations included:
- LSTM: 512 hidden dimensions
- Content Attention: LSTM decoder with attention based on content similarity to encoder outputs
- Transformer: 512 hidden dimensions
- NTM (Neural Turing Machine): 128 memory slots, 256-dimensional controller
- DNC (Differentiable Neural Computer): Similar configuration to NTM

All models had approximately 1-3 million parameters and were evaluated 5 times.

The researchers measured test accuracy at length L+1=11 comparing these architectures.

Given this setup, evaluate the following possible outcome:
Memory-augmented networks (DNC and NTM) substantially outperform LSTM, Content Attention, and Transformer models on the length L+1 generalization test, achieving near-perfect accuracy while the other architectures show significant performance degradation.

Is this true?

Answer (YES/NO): NO